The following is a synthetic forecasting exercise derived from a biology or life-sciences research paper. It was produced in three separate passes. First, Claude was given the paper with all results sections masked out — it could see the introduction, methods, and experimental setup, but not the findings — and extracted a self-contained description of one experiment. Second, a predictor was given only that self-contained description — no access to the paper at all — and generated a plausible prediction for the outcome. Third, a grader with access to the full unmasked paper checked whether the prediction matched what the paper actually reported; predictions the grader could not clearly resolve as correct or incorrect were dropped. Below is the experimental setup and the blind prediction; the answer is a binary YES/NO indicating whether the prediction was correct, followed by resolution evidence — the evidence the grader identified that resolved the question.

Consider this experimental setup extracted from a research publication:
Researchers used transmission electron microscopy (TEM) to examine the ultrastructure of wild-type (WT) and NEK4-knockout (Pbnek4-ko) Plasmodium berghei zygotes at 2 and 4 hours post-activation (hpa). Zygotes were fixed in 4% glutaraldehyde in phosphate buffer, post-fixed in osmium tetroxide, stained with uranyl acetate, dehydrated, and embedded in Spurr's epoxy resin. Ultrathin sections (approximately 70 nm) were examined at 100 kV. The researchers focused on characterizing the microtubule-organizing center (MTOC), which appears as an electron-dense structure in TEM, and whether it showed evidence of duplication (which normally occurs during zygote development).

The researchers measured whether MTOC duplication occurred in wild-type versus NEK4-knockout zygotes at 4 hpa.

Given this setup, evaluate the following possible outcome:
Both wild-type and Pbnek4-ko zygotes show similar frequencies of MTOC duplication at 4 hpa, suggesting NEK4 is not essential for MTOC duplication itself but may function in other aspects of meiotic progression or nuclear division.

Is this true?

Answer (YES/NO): NO